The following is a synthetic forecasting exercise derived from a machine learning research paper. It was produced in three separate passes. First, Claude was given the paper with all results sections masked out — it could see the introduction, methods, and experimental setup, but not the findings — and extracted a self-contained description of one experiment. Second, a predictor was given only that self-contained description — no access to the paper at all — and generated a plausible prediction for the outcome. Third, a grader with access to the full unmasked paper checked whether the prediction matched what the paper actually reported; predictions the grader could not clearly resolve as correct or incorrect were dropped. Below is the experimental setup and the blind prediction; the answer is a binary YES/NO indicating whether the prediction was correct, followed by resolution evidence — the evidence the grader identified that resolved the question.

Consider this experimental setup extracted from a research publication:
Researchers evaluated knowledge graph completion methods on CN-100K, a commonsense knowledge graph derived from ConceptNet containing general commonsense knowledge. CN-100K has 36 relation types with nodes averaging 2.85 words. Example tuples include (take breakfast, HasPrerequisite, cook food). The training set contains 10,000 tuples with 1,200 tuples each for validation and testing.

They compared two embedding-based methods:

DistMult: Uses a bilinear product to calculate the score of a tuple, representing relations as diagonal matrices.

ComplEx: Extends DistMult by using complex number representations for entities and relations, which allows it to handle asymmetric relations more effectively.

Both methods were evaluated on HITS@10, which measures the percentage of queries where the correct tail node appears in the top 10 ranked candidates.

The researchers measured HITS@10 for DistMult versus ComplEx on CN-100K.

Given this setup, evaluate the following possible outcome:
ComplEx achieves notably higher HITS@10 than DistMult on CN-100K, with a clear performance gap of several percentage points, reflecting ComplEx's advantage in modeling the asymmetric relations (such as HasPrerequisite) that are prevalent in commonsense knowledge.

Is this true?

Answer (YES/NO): NO